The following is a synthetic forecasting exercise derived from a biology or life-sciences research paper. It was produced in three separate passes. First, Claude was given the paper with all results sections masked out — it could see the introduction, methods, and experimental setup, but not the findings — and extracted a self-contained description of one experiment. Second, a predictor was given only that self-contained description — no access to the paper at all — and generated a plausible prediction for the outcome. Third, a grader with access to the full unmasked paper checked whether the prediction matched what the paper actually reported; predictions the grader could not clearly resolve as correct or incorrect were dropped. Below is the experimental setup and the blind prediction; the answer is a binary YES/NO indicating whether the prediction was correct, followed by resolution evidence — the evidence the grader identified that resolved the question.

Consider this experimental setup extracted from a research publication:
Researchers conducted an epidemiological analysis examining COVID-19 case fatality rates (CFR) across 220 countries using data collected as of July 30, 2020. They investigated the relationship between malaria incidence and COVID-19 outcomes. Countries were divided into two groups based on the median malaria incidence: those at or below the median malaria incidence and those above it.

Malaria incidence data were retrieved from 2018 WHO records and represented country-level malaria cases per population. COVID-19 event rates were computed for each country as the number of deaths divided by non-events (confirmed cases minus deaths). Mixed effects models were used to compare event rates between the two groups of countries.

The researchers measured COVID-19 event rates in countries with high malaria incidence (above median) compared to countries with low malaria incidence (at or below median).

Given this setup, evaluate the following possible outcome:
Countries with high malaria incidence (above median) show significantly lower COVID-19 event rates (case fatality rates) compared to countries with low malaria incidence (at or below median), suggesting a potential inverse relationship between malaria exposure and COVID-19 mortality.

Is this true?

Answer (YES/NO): NO